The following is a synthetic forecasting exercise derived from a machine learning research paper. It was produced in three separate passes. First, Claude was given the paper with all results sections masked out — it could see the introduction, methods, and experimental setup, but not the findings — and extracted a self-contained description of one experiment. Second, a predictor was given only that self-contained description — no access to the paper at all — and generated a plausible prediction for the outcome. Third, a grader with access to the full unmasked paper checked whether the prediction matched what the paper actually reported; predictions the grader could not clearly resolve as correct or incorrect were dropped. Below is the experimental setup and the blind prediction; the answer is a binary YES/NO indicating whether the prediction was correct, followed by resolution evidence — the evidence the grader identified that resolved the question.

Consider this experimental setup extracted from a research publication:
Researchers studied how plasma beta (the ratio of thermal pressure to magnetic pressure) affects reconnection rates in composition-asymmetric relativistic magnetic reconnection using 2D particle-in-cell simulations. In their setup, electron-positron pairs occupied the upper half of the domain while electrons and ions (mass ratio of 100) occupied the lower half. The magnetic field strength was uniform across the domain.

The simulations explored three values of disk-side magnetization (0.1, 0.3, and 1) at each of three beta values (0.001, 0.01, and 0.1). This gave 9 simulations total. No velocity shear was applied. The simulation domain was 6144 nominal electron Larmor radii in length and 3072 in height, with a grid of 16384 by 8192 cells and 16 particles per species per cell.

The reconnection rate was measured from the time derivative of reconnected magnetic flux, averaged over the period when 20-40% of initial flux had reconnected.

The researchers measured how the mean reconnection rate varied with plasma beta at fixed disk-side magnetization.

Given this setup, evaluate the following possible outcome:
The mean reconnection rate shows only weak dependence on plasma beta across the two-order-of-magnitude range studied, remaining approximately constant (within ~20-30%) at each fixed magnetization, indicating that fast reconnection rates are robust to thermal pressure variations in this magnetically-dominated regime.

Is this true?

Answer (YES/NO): NO